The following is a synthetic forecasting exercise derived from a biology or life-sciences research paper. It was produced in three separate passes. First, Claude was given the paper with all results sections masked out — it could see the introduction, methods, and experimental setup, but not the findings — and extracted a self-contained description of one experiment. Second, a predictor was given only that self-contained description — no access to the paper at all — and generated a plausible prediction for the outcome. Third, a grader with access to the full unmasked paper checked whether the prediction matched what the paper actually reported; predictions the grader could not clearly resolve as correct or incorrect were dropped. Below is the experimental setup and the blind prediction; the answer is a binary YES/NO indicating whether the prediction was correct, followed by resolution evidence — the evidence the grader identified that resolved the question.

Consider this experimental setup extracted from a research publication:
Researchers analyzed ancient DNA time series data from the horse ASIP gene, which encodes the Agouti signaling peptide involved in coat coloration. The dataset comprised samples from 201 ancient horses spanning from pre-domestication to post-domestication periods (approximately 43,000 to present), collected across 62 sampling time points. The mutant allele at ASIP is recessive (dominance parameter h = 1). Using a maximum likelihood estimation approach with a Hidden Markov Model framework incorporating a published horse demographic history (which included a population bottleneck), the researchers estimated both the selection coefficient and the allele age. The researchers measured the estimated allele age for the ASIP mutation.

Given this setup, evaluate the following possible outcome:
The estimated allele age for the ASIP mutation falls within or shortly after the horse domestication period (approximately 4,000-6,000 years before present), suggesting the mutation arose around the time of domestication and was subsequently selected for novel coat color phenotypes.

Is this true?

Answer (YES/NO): NO